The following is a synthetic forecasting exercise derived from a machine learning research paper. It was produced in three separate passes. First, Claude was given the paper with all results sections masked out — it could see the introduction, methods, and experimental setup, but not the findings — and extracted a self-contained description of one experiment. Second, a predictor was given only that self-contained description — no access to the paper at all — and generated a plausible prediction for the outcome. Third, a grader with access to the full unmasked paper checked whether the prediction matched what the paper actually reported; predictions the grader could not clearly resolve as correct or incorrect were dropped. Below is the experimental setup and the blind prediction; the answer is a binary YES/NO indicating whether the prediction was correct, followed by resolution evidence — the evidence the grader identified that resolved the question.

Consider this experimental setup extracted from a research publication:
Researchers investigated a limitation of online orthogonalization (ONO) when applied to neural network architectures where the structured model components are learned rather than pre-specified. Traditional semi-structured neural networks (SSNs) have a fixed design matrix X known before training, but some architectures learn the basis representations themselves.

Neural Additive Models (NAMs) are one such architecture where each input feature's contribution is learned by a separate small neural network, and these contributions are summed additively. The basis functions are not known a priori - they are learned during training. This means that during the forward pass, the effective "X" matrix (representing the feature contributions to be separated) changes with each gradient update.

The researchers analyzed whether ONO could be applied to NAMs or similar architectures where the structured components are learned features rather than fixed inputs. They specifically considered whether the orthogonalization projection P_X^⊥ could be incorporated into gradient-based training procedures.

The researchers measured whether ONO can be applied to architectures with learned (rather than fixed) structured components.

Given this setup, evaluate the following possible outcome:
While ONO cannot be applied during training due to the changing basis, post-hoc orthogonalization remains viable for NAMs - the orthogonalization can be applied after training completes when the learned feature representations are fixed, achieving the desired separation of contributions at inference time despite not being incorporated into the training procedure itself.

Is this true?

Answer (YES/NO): YES